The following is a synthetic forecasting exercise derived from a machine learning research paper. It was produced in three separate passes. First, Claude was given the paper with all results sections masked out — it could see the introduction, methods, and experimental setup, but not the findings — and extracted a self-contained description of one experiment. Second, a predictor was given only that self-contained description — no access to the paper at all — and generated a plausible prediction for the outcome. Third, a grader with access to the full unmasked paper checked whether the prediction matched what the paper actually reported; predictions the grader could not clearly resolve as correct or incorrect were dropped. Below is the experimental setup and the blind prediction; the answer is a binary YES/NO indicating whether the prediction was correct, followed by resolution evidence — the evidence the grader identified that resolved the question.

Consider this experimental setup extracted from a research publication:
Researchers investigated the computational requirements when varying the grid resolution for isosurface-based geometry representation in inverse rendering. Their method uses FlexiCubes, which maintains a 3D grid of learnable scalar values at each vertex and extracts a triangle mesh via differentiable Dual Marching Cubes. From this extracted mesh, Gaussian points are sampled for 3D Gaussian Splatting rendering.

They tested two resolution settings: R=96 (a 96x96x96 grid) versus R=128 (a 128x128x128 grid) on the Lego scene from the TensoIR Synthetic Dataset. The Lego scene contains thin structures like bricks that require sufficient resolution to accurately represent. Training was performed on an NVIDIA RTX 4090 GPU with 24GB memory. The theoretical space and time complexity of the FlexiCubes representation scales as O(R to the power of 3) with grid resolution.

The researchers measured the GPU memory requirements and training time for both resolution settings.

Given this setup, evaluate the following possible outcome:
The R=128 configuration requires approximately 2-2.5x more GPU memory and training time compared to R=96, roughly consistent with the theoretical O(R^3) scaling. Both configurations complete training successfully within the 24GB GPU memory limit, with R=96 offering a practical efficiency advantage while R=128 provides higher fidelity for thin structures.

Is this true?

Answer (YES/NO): NO